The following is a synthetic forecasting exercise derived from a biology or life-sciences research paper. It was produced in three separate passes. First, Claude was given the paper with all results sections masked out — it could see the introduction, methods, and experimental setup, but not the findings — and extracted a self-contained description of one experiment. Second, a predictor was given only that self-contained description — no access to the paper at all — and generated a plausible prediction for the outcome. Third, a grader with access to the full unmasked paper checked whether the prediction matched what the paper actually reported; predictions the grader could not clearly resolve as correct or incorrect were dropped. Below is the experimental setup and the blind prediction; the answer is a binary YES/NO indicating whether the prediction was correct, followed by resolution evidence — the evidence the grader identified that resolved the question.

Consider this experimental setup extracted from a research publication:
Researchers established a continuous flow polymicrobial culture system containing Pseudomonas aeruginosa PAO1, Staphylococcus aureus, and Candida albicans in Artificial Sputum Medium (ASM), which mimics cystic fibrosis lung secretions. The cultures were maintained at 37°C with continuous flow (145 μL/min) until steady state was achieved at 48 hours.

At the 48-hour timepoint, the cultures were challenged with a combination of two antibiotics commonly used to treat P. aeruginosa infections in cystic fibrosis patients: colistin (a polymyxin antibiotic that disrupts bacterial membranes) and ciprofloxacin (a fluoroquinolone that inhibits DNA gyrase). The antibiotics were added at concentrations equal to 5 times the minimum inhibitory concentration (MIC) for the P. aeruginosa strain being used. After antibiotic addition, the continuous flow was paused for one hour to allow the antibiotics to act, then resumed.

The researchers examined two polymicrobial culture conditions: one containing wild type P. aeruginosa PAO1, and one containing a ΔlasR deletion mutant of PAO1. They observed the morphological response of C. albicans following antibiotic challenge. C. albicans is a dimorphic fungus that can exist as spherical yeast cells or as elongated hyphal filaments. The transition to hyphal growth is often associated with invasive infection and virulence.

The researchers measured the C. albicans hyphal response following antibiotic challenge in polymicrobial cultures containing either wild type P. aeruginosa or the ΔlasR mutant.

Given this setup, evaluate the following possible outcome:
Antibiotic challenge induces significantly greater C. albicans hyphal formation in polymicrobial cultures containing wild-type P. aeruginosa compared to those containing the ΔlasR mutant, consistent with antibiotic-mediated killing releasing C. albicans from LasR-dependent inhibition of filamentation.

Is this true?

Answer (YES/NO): NO